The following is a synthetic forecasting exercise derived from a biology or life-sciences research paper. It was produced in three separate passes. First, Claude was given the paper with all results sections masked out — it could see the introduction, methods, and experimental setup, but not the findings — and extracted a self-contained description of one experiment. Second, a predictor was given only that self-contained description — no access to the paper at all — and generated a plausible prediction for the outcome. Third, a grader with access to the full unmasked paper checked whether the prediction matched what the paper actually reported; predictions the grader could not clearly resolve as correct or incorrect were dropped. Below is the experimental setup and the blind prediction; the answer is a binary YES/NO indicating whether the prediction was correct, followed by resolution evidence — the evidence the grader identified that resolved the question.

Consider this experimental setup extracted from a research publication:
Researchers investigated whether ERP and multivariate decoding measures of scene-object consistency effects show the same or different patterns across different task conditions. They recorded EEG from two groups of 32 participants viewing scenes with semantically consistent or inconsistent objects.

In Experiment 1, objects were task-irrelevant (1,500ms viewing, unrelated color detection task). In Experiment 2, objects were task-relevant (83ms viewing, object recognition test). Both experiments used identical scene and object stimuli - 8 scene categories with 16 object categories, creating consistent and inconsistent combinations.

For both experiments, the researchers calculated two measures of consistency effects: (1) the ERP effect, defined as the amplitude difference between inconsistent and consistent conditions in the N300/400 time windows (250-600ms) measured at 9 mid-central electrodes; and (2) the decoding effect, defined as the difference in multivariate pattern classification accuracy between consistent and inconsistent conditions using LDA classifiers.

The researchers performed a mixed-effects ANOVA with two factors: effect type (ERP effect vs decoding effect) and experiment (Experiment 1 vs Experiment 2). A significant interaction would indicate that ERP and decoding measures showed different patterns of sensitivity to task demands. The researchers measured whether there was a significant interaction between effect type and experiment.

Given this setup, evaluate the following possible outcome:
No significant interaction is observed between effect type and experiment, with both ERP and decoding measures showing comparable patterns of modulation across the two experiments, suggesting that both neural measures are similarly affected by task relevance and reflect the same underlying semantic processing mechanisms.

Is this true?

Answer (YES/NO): NO